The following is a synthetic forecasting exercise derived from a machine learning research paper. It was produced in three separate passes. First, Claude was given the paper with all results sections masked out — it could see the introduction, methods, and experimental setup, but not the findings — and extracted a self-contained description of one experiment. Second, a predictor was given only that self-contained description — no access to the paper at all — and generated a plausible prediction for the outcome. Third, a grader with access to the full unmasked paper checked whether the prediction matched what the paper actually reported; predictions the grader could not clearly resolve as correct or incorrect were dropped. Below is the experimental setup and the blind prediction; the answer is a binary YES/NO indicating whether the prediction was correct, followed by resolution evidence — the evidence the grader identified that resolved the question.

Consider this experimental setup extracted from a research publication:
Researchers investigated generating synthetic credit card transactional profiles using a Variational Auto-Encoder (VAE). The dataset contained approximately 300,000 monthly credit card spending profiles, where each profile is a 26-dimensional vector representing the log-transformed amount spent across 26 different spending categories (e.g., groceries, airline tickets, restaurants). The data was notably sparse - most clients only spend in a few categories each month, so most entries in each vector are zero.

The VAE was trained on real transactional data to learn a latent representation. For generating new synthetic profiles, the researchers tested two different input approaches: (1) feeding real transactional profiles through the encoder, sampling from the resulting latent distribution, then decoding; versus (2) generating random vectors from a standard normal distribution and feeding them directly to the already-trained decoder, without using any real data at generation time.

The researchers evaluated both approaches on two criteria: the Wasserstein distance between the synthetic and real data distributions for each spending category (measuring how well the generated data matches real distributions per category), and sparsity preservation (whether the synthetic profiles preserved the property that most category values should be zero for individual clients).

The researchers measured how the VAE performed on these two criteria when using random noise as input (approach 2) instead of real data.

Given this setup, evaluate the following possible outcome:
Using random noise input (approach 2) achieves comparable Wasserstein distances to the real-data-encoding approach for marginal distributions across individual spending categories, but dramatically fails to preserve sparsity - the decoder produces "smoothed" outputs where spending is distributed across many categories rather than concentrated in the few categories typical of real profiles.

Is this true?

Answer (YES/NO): NO